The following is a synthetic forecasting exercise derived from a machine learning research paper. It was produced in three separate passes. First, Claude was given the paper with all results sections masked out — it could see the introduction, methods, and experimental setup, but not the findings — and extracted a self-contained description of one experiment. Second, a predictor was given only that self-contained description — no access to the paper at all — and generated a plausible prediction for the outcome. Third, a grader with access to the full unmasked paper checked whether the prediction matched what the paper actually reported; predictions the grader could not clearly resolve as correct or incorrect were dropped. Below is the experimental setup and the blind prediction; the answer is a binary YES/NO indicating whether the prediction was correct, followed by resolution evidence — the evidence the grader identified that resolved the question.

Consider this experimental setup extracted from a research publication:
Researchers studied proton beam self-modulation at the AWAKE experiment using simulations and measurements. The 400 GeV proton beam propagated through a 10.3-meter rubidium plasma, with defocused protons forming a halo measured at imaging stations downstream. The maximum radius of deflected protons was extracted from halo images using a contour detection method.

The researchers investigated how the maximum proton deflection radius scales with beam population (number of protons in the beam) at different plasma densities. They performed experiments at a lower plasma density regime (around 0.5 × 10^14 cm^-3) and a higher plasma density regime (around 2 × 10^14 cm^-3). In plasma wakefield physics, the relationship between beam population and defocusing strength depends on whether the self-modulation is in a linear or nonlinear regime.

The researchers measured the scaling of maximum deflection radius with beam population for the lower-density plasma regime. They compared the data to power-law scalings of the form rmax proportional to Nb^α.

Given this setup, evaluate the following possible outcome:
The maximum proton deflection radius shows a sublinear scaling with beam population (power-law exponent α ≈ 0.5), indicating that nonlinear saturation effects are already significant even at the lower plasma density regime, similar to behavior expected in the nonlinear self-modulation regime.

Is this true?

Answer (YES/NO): NO